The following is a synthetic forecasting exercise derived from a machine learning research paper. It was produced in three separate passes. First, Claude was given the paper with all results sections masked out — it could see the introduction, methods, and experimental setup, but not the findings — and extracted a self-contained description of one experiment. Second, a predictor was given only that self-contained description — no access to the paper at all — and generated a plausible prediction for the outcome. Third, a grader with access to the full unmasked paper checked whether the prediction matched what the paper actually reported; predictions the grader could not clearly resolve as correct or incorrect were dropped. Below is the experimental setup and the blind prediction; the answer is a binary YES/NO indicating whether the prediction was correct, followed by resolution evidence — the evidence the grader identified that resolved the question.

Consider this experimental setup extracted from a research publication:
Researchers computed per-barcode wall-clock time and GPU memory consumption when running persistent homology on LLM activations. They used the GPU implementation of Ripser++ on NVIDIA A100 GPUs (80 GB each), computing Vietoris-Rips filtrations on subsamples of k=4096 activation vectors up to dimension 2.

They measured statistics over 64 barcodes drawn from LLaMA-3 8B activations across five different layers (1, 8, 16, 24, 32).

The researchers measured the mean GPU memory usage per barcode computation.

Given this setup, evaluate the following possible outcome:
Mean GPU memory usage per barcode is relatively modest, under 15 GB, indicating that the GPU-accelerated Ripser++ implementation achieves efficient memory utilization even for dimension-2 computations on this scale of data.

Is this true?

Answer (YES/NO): YES